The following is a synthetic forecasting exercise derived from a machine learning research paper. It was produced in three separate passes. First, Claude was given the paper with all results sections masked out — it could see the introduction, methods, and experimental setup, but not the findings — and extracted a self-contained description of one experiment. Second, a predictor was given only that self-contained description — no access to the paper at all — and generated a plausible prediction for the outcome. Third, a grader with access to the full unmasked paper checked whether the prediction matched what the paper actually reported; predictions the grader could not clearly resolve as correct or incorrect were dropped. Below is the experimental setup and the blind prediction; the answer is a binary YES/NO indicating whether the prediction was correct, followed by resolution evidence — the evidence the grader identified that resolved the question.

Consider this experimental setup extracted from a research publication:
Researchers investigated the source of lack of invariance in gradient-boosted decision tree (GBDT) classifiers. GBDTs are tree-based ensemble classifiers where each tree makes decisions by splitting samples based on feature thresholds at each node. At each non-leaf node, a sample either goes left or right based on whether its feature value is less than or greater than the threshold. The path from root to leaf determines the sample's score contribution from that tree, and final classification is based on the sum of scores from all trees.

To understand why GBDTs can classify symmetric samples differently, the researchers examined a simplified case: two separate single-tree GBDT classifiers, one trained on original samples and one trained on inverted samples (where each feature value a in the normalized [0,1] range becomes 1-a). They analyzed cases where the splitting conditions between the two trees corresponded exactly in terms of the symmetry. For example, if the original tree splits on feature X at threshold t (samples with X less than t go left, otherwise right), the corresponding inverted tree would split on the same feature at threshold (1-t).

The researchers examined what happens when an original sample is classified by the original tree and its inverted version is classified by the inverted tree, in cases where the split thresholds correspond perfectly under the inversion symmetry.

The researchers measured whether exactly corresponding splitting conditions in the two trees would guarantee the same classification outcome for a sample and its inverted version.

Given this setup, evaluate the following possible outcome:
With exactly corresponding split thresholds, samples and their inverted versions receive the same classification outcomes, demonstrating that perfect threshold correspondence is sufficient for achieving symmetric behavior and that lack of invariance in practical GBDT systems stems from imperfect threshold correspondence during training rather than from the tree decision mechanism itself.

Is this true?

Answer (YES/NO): NO